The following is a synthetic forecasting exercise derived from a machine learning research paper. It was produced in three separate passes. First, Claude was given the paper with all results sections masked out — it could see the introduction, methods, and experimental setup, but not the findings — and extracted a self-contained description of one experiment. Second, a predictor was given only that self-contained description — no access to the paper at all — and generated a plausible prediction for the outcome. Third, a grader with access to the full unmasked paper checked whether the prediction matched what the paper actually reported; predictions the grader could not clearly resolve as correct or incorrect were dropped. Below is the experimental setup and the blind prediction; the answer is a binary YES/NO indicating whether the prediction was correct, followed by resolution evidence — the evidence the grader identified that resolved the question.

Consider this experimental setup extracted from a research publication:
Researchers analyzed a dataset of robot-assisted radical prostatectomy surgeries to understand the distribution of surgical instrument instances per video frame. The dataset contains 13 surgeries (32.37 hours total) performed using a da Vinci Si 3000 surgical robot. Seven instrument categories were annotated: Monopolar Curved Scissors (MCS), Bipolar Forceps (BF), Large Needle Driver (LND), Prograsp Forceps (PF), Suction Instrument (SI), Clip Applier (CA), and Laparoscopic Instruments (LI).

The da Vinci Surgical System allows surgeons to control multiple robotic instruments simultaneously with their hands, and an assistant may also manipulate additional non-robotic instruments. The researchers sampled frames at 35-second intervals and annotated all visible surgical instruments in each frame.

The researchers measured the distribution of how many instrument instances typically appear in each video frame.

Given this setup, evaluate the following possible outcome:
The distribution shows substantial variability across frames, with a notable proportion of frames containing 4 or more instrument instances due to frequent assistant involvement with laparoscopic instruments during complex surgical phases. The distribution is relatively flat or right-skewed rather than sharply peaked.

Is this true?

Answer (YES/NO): NO